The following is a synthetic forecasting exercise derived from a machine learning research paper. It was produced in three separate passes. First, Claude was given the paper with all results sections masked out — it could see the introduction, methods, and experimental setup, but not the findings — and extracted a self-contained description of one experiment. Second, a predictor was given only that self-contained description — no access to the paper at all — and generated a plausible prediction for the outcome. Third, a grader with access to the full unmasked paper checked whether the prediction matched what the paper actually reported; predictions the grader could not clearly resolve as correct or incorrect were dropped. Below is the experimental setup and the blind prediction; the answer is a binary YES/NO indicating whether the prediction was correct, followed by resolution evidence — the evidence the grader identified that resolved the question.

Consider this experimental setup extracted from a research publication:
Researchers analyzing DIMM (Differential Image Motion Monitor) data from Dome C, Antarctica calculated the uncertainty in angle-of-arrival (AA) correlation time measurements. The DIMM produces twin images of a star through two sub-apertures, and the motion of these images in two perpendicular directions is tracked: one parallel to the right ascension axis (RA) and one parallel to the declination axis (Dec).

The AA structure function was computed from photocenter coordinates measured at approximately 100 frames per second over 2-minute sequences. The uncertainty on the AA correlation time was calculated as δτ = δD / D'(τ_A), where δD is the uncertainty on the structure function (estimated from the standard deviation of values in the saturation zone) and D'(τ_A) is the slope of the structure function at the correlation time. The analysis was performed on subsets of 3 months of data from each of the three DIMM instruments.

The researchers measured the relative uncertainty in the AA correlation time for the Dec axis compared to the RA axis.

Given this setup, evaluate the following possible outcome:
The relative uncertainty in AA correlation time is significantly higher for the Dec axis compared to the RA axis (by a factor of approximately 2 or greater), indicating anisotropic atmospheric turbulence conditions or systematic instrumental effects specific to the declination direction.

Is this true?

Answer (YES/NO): NO